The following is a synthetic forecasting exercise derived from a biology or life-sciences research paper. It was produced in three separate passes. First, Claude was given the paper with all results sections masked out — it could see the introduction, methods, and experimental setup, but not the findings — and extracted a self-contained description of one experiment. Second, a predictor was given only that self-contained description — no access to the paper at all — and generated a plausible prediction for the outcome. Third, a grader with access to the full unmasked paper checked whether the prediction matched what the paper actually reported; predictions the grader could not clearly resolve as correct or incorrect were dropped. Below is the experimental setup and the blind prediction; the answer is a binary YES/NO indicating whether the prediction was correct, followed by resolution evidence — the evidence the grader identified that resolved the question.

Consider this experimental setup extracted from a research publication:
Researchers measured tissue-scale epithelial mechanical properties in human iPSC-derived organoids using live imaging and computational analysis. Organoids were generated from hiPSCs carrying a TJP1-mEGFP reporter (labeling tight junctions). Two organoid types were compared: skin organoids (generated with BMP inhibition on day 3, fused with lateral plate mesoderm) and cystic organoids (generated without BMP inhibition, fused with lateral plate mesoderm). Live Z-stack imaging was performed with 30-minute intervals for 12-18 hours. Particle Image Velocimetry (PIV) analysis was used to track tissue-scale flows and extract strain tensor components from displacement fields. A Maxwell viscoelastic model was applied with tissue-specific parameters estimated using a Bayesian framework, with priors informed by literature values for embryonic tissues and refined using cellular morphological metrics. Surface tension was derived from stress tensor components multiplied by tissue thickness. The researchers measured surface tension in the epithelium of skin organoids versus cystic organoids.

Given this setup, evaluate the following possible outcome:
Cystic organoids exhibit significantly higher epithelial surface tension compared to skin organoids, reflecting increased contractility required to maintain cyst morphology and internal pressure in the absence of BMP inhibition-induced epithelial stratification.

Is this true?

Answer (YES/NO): NO